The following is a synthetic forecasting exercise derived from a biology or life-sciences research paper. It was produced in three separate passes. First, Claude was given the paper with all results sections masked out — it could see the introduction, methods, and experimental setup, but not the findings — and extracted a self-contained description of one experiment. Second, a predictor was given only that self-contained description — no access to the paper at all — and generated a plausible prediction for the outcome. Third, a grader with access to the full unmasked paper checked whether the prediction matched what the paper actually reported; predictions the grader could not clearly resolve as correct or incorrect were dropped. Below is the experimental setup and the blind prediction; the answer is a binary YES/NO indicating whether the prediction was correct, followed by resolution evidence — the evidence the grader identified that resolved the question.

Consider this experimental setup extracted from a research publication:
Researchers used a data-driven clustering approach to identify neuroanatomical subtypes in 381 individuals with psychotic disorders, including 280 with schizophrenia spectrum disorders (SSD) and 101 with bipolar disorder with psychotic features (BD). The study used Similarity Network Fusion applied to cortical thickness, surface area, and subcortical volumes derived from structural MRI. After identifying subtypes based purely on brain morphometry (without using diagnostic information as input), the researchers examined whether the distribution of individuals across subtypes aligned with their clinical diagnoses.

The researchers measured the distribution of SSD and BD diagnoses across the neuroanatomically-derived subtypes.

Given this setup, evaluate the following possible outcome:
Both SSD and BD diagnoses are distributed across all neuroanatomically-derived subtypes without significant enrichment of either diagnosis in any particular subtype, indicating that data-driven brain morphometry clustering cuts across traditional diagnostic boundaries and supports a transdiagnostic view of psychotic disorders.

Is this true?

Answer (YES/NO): NO